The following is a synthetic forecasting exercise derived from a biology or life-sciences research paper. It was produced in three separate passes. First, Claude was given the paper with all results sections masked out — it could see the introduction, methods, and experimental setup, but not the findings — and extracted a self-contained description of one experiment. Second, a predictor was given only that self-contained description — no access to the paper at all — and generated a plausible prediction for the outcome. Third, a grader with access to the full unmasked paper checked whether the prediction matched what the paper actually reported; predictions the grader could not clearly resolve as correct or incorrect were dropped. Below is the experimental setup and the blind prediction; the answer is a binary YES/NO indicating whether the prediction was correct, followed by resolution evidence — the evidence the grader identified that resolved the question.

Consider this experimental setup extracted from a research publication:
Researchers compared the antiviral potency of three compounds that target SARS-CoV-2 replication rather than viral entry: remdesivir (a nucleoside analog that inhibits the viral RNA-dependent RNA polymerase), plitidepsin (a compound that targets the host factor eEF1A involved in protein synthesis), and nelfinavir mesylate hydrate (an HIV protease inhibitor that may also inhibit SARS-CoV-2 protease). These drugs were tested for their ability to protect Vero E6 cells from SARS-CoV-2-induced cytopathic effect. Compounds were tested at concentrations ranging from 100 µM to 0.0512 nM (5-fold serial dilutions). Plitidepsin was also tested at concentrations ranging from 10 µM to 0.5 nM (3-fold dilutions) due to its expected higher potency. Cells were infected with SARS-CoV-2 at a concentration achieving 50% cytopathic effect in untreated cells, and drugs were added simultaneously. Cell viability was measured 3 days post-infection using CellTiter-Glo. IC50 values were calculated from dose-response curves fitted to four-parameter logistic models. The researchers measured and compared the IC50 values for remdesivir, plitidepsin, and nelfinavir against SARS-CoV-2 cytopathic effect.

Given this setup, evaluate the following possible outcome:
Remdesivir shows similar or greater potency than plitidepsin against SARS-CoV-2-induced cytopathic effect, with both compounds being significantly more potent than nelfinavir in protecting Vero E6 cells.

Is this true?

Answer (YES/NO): NO